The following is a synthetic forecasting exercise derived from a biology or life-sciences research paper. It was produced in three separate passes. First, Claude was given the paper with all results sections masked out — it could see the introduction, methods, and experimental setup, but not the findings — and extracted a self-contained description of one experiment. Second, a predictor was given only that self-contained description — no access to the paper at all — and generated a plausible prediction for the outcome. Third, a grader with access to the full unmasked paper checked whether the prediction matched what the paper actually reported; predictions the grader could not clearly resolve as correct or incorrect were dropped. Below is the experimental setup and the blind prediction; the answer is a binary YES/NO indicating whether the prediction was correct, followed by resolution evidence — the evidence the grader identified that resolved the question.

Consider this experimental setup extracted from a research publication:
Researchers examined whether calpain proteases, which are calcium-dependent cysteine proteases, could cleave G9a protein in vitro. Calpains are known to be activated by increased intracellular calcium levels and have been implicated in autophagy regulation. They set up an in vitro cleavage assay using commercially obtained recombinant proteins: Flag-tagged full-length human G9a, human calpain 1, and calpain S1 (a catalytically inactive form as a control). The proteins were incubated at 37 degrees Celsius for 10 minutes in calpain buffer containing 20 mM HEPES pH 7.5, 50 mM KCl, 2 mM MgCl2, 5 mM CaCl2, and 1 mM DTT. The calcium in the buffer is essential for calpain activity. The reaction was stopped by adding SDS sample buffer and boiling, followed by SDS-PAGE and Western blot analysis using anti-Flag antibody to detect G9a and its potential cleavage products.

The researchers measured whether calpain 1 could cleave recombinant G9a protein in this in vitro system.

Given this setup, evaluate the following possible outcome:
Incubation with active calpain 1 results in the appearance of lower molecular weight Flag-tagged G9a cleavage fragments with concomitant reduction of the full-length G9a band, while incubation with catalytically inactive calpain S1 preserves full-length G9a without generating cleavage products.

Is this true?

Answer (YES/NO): NO